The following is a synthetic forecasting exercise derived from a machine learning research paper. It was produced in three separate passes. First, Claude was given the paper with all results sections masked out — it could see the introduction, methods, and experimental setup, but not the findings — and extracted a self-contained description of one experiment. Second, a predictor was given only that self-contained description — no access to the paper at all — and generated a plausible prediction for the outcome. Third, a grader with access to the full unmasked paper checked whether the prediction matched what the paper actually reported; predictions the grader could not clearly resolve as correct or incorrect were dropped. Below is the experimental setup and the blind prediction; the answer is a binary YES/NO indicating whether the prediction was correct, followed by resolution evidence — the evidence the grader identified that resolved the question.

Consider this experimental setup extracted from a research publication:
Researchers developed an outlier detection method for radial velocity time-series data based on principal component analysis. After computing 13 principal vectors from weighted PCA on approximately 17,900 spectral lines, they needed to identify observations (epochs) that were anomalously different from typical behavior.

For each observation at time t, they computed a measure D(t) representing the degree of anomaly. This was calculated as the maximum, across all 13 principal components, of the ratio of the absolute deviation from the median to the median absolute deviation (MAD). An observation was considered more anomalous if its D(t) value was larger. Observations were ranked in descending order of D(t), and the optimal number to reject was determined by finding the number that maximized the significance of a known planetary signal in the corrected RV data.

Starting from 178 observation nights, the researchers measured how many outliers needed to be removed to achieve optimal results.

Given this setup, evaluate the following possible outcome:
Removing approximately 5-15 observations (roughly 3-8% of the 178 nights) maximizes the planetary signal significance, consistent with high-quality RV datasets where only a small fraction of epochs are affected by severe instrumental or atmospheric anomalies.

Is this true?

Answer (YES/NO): YES